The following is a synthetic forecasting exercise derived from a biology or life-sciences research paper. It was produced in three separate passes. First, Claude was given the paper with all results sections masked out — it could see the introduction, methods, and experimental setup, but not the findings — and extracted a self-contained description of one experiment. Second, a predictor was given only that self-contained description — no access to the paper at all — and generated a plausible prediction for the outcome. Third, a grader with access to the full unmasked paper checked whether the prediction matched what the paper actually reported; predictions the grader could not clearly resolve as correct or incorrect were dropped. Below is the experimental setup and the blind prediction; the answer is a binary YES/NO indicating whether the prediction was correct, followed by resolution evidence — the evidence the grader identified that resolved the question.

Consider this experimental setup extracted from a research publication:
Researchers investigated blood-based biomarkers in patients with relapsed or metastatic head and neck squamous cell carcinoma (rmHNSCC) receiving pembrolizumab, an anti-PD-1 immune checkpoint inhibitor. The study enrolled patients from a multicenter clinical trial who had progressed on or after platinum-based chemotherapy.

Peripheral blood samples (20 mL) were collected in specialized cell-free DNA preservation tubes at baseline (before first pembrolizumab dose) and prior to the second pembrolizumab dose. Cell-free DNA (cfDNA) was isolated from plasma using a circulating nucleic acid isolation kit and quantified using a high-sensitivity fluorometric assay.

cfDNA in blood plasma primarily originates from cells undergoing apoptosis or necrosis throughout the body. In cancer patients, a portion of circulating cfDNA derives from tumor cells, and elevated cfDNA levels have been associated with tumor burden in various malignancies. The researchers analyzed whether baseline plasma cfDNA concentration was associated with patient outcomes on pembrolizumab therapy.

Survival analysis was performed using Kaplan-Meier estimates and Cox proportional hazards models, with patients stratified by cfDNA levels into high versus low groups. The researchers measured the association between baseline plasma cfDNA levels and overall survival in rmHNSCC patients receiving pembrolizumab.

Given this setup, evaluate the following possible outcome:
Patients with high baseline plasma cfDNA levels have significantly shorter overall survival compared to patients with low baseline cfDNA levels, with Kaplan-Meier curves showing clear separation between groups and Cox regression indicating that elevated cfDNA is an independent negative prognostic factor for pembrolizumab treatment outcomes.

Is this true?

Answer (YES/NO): NO